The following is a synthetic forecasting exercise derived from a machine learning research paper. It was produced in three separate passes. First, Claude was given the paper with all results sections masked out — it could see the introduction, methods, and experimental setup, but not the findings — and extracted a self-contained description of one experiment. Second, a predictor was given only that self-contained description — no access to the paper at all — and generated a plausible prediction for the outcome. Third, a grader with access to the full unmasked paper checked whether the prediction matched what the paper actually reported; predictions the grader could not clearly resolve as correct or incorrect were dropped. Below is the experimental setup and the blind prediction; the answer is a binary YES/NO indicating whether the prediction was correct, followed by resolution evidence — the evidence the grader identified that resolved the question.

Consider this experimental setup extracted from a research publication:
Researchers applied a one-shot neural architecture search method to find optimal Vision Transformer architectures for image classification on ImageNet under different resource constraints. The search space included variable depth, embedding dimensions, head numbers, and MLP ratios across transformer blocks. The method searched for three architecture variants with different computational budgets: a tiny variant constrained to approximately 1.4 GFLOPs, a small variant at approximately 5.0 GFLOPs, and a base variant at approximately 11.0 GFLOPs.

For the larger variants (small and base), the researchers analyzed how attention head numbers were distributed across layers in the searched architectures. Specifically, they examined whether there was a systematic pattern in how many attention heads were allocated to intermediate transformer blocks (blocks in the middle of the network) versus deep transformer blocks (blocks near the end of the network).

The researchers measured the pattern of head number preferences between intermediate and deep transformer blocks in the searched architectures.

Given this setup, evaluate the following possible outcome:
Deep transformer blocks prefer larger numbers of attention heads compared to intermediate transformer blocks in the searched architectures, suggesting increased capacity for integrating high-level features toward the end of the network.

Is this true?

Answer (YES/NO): NO